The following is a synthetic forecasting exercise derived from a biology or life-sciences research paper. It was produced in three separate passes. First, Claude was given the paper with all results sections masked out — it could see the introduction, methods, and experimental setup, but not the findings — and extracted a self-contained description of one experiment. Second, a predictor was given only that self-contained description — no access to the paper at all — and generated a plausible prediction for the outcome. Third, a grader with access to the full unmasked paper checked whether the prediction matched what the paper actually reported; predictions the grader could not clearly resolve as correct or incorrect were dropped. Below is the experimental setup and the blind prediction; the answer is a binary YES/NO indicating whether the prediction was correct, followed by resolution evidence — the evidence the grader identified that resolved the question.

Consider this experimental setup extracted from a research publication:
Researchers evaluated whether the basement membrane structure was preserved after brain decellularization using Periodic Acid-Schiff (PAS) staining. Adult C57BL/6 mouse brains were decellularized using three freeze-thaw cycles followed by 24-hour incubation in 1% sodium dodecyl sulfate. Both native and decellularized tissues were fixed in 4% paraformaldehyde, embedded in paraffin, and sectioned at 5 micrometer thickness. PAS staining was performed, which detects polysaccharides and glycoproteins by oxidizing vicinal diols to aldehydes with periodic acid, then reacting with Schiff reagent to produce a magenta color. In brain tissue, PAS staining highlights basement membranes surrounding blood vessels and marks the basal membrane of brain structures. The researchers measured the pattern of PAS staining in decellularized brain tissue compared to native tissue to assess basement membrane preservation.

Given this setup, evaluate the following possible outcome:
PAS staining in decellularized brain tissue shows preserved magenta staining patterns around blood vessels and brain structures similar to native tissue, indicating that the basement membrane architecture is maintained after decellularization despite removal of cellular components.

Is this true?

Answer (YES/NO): YES